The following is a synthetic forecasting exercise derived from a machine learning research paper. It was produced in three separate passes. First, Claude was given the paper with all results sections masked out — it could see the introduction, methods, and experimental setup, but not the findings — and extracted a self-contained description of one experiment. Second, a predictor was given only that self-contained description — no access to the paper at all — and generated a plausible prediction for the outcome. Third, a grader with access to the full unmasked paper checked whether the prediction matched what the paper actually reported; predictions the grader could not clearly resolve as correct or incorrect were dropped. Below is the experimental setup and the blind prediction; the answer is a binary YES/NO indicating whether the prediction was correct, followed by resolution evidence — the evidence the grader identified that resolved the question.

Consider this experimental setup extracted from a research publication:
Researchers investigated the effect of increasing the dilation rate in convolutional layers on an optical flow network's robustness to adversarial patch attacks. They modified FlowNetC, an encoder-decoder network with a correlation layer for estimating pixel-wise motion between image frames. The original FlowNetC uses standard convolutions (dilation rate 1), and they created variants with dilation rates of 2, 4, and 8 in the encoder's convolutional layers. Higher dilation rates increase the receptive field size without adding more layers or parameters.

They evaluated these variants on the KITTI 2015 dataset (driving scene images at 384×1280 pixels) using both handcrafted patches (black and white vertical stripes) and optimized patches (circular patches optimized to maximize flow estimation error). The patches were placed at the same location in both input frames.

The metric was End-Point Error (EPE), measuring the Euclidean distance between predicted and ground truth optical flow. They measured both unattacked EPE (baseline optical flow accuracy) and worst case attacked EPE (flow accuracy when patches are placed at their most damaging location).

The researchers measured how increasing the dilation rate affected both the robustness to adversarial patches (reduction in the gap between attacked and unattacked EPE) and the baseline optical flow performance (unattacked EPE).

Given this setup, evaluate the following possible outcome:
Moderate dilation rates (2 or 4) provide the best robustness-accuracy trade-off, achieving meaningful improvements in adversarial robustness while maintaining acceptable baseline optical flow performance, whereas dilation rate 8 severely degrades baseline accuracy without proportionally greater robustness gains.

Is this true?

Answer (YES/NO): NO